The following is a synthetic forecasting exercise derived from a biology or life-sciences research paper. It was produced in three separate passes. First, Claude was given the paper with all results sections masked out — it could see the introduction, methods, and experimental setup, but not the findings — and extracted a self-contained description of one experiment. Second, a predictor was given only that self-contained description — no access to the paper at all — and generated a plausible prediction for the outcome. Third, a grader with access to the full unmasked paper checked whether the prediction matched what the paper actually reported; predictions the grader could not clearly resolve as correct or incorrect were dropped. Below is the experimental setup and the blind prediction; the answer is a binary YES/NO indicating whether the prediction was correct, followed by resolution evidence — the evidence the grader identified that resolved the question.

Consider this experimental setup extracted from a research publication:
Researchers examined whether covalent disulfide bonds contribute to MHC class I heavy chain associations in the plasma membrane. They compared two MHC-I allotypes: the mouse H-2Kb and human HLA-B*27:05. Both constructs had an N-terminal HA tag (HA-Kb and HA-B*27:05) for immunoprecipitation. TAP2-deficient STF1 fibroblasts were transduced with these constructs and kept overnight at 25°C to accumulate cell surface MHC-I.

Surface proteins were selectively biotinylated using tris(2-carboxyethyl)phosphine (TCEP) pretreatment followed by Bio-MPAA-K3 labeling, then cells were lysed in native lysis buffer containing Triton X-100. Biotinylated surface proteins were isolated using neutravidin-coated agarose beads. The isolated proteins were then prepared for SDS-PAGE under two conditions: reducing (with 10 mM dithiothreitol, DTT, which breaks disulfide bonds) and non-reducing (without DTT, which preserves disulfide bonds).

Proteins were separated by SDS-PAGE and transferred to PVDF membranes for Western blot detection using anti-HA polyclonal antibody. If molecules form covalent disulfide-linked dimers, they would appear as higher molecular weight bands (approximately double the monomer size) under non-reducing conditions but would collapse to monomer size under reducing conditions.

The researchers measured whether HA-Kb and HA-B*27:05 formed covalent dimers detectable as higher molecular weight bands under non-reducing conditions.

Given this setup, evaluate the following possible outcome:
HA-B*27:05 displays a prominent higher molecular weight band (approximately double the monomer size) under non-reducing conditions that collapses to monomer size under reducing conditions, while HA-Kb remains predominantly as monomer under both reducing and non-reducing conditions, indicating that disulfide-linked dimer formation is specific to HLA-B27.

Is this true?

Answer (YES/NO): YES